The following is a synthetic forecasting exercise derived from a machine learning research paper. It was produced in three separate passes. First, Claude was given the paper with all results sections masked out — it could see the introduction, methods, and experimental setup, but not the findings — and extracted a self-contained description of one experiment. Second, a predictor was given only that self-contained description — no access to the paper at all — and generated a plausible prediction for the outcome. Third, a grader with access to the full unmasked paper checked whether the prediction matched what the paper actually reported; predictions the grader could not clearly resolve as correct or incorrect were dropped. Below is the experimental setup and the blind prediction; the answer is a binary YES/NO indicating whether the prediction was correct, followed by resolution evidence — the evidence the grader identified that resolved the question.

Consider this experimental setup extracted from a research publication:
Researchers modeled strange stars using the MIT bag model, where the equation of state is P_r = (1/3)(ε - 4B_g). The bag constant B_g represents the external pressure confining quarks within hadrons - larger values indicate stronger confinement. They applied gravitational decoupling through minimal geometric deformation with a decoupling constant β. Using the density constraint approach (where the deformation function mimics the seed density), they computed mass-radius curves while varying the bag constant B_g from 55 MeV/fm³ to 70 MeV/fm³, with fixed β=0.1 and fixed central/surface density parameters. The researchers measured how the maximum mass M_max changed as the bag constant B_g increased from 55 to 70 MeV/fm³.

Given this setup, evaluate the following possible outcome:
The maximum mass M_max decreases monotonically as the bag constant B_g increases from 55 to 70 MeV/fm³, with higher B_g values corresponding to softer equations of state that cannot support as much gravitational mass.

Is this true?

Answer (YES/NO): YES